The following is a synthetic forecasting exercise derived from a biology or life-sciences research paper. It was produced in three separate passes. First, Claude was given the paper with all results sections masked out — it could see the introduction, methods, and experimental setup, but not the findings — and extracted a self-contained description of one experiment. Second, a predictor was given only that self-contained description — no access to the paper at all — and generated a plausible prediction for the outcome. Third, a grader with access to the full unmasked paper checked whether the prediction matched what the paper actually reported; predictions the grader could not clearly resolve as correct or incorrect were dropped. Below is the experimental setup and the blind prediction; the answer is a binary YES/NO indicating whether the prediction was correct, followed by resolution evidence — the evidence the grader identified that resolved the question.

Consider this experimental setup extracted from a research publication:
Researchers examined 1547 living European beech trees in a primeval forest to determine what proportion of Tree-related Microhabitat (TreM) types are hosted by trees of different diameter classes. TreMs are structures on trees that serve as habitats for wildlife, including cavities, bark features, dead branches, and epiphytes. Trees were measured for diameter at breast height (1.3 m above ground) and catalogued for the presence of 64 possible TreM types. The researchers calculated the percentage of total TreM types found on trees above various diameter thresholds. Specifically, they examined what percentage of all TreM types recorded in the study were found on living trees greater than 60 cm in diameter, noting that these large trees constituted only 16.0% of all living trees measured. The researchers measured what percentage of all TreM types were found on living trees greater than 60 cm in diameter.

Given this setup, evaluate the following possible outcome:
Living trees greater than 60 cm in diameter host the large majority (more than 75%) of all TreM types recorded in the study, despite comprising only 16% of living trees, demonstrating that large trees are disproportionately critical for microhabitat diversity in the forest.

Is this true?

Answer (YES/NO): YES